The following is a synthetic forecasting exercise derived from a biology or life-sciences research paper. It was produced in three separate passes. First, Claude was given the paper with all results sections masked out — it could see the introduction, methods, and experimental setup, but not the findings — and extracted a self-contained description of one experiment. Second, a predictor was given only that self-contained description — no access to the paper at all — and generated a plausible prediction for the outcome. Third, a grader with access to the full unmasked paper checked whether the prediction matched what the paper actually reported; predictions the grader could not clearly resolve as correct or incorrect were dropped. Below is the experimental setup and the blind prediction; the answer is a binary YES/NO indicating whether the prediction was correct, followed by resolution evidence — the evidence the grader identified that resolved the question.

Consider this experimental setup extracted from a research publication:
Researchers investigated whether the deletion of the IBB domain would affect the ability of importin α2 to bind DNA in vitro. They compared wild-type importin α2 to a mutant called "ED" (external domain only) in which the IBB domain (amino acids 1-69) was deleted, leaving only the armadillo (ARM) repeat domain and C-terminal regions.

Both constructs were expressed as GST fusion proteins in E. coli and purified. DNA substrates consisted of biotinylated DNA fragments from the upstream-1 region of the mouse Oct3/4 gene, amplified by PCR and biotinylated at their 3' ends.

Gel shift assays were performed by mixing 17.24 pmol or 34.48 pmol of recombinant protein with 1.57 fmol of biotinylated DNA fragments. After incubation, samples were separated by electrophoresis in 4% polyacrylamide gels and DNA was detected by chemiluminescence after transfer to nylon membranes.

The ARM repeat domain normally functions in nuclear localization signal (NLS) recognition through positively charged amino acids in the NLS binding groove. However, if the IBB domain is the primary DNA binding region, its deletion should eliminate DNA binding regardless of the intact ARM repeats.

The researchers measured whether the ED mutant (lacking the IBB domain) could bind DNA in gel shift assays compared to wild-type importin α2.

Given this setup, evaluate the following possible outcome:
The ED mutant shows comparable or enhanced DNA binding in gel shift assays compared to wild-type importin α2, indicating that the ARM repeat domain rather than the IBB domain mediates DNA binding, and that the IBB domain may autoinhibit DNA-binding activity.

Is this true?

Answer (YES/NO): NO